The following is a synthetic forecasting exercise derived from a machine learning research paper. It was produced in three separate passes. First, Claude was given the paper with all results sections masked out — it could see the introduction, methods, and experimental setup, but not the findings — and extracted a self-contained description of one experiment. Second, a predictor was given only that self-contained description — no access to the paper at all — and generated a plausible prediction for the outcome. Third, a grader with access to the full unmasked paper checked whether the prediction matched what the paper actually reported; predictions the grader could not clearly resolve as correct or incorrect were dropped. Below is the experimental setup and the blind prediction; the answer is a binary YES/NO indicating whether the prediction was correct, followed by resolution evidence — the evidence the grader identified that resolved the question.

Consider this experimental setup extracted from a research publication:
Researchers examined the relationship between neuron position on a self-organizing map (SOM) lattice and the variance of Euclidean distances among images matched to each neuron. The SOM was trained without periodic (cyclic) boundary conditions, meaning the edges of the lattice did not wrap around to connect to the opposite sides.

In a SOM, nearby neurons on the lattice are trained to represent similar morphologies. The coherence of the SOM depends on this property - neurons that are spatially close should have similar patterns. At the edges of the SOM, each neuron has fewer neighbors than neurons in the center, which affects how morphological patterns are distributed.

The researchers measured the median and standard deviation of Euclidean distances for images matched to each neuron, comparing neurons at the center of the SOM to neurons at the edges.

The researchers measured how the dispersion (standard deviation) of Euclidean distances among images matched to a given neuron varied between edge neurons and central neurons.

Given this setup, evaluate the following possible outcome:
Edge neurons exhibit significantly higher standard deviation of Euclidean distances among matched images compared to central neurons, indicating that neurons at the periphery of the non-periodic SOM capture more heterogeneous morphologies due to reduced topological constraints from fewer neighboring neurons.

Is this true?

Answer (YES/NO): YES